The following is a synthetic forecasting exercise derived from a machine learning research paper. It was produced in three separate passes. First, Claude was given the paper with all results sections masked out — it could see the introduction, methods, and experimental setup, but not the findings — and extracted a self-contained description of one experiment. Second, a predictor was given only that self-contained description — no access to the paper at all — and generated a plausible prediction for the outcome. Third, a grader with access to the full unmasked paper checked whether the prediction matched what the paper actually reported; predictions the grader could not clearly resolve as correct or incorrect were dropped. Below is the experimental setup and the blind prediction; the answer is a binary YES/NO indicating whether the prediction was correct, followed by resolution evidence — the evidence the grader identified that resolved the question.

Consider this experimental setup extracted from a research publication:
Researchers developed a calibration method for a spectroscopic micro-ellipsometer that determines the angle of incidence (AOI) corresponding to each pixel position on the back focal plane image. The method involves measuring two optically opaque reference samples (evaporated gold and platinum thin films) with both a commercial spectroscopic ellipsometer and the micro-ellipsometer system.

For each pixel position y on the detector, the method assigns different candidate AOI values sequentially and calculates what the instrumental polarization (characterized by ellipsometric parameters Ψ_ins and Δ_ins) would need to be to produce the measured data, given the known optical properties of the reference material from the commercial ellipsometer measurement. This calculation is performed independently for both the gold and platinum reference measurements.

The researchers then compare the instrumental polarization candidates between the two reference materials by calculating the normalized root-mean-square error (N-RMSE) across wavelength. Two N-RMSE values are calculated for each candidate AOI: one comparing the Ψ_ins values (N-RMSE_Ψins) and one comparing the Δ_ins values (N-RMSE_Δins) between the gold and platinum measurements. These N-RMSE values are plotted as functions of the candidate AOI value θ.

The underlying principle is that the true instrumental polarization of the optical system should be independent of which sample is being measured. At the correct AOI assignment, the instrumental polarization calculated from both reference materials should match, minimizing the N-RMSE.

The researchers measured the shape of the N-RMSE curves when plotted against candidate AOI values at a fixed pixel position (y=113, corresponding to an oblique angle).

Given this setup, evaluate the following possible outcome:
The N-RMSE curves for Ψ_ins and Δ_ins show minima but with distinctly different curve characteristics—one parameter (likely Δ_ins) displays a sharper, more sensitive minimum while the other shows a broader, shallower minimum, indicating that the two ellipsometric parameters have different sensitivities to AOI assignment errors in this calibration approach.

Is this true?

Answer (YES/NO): NO